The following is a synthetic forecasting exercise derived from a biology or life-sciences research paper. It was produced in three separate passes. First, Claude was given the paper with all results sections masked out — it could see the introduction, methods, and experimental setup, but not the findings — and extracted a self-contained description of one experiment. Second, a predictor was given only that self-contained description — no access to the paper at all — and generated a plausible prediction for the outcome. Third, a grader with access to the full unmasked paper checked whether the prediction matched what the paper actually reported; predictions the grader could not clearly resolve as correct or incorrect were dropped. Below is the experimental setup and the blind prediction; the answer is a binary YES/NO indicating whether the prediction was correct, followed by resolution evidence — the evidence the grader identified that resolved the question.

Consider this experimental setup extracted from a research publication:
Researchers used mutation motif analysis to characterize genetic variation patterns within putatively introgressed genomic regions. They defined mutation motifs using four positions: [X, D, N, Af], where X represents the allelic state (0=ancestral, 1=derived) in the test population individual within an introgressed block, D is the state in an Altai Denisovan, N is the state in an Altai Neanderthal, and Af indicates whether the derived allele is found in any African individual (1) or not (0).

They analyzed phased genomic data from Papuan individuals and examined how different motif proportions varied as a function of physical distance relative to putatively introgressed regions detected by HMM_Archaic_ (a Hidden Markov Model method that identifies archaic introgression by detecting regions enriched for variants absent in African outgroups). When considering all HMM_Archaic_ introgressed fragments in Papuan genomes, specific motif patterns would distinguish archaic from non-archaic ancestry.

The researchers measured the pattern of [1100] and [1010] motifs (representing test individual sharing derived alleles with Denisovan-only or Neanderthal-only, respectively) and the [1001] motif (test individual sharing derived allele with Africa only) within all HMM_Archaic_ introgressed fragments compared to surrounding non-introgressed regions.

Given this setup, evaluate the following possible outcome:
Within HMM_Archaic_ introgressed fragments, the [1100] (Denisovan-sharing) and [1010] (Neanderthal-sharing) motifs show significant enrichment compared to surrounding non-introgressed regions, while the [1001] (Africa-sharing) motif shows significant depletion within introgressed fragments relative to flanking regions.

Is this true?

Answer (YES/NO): YES